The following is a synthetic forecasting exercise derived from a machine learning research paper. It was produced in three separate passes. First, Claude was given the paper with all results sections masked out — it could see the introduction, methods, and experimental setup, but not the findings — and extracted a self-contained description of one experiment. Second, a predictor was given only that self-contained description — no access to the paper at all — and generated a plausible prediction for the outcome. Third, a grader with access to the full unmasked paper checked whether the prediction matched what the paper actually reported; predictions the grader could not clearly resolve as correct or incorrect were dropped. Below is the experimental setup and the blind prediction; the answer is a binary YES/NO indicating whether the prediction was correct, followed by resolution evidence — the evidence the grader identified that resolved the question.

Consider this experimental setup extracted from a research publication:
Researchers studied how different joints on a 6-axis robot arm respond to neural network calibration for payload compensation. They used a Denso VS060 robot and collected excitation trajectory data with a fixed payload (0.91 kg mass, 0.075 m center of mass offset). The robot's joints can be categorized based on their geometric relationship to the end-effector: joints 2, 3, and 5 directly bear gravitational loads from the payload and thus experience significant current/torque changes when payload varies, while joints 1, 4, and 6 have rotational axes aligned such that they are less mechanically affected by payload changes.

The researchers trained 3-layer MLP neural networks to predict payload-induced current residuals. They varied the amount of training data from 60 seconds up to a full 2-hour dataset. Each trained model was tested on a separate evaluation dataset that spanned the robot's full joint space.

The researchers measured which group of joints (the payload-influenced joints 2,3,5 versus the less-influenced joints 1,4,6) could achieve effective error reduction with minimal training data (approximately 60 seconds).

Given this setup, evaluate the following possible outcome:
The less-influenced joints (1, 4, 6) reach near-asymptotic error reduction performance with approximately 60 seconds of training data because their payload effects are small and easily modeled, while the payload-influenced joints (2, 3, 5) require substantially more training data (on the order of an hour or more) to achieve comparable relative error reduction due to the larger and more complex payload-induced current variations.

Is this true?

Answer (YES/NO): NO